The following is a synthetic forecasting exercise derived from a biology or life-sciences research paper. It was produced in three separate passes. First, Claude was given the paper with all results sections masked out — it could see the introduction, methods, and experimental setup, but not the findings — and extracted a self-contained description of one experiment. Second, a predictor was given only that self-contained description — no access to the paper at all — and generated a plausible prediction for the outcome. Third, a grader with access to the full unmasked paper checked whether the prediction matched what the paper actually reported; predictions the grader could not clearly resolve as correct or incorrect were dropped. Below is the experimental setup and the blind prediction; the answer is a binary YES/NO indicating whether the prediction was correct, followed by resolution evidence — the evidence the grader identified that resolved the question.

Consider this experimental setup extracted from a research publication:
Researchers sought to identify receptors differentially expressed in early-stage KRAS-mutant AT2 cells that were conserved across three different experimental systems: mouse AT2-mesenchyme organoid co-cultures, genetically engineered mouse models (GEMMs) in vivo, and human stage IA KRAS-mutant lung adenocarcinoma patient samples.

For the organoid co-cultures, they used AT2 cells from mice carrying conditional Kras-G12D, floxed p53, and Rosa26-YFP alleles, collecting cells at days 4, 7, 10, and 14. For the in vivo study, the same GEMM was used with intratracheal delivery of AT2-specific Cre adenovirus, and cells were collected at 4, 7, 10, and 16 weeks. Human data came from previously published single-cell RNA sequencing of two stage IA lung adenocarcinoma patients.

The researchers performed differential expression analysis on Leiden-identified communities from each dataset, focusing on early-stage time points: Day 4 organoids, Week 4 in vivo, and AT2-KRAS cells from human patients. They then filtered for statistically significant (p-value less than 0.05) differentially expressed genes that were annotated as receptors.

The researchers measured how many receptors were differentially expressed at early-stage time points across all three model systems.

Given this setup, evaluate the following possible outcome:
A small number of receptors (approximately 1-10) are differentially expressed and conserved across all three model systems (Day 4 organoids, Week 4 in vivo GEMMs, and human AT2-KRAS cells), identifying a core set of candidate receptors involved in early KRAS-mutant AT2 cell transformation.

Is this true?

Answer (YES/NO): YES